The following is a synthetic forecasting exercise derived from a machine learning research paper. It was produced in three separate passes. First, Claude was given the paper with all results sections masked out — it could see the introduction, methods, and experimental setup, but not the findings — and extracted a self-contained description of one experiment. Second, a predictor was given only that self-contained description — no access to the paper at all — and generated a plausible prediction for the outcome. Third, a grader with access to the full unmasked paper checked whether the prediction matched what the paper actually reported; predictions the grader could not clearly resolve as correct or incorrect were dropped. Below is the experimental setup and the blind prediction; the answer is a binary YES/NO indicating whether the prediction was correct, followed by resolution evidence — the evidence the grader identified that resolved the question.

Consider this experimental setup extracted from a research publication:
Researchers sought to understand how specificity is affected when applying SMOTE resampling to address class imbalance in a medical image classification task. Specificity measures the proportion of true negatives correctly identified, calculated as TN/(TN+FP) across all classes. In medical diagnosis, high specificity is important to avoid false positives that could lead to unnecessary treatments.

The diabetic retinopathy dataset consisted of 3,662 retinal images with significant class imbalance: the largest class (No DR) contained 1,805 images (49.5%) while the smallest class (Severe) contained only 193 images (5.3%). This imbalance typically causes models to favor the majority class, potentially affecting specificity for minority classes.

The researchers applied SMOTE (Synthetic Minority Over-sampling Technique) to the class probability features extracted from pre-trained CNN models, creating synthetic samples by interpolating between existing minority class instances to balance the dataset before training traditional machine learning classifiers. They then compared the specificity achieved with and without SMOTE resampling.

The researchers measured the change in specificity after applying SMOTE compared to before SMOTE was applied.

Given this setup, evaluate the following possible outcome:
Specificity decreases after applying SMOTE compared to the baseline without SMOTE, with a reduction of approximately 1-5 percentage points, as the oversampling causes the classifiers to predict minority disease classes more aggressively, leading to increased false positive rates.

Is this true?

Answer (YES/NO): NO